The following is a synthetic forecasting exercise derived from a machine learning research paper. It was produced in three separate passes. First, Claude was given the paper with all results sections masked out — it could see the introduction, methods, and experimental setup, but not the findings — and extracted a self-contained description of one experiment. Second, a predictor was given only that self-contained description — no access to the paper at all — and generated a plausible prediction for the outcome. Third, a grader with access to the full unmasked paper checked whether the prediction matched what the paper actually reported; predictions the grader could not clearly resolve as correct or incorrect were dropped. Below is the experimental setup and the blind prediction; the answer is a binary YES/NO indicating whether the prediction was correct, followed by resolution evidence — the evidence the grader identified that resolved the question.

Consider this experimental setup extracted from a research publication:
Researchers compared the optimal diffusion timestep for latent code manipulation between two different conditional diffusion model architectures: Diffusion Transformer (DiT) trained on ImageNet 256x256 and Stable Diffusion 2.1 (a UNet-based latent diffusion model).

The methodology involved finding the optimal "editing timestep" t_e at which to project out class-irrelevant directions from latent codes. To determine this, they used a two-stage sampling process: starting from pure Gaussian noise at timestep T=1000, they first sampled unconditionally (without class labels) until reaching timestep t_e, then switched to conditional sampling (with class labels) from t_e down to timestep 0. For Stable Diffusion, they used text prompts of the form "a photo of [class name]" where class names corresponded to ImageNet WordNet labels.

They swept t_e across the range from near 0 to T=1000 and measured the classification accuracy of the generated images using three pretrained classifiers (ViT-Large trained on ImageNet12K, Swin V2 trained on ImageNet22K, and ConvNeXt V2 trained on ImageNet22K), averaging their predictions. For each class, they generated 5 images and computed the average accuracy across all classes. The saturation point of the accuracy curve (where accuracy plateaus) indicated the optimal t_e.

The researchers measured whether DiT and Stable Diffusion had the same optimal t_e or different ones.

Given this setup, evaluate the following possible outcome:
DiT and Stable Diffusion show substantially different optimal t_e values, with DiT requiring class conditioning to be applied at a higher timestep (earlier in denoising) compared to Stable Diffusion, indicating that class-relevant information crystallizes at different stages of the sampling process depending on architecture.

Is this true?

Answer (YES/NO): NO